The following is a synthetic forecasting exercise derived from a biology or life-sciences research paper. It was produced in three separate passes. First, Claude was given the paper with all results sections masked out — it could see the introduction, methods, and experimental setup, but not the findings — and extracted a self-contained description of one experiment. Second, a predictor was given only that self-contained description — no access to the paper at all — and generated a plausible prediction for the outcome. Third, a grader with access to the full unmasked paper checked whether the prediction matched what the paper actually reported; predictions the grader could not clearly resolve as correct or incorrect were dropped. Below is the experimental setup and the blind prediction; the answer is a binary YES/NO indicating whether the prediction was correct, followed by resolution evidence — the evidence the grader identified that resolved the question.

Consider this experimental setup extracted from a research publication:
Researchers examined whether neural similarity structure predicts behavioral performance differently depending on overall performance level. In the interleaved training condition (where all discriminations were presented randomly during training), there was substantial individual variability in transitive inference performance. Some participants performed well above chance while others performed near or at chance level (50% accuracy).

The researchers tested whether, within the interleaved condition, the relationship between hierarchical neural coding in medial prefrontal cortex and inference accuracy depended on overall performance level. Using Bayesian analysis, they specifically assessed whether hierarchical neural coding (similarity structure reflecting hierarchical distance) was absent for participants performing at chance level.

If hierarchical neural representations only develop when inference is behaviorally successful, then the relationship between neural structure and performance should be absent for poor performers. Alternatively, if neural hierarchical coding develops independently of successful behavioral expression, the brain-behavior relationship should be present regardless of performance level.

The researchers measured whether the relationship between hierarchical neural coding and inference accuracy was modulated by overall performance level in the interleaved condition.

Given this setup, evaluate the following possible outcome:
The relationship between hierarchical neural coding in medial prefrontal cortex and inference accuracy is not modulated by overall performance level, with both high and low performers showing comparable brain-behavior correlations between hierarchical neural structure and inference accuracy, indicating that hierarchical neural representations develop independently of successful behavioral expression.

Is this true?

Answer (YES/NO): NO